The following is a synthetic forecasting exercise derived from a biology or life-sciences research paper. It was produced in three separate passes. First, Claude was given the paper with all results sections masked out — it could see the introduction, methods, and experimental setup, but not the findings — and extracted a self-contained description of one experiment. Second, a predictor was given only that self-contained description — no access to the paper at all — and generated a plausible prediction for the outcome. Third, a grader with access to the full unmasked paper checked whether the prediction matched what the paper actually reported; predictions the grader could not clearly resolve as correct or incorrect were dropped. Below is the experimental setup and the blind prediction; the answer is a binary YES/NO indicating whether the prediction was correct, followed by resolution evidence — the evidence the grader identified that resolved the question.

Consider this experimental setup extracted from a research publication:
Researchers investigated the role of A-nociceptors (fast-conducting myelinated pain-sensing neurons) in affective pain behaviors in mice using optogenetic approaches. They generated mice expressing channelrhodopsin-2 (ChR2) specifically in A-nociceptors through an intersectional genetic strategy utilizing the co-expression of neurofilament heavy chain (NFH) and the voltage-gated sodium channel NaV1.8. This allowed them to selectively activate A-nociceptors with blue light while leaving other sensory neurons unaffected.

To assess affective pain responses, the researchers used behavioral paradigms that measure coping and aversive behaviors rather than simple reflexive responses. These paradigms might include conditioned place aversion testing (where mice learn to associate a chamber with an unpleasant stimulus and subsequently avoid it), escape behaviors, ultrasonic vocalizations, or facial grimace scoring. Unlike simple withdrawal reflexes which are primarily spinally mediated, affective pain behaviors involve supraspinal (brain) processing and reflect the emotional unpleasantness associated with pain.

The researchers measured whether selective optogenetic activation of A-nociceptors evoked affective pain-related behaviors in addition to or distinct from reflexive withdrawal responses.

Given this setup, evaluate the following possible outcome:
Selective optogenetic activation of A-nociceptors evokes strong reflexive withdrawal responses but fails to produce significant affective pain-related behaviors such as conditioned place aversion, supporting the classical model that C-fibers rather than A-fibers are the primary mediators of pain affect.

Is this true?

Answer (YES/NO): NO